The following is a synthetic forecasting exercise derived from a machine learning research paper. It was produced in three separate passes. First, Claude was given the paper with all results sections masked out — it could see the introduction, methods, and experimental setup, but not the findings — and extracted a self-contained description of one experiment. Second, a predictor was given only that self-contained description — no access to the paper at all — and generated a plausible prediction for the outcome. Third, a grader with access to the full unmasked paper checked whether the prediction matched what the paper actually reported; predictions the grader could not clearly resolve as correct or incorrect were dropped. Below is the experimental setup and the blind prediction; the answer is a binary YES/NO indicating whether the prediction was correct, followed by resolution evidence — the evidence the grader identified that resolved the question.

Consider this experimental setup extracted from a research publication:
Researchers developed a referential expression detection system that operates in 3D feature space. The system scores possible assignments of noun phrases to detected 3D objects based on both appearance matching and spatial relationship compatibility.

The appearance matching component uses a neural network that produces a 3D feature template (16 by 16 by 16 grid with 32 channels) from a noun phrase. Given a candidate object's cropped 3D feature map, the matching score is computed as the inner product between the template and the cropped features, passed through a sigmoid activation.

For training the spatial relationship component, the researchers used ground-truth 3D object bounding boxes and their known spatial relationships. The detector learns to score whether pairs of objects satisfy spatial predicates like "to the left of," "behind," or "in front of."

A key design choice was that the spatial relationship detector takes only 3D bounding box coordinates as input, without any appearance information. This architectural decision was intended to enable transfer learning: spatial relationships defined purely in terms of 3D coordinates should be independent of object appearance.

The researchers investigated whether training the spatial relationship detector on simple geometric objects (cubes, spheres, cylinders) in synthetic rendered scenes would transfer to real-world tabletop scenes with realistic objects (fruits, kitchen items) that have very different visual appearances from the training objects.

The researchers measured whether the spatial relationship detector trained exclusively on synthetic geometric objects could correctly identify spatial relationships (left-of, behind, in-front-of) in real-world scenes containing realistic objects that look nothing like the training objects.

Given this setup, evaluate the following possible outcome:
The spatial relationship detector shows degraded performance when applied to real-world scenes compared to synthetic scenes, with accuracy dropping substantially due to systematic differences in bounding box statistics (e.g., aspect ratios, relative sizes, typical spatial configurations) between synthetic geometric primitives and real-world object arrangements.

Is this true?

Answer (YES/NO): NO